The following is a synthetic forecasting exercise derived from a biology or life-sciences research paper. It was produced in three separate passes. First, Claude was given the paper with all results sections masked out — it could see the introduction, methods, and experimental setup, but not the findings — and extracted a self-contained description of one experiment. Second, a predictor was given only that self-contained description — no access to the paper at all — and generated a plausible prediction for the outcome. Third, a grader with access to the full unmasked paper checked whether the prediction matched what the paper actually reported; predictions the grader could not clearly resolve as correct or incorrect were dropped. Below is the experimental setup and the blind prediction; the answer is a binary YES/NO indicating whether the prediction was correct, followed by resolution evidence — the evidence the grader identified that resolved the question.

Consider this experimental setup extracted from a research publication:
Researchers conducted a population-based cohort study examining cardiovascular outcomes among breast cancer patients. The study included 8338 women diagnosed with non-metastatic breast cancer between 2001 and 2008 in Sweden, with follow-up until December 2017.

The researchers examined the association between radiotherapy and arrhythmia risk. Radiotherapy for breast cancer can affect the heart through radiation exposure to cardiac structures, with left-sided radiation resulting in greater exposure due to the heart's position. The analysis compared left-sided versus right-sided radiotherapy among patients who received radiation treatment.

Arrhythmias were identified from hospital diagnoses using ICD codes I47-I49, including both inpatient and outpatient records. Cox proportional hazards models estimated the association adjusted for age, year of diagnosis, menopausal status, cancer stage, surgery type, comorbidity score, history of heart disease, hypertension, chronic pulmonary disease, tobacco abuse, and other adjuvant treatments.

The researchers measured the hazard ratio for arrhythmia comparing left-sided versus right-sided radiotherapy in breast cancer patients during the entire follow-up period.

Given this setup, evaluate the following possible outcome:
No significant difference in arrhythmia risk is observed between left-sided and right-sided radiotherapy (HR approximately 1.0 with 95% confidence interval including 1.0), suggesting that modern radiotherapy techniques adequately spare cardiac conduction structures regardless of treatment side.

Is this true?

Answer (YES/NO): YES